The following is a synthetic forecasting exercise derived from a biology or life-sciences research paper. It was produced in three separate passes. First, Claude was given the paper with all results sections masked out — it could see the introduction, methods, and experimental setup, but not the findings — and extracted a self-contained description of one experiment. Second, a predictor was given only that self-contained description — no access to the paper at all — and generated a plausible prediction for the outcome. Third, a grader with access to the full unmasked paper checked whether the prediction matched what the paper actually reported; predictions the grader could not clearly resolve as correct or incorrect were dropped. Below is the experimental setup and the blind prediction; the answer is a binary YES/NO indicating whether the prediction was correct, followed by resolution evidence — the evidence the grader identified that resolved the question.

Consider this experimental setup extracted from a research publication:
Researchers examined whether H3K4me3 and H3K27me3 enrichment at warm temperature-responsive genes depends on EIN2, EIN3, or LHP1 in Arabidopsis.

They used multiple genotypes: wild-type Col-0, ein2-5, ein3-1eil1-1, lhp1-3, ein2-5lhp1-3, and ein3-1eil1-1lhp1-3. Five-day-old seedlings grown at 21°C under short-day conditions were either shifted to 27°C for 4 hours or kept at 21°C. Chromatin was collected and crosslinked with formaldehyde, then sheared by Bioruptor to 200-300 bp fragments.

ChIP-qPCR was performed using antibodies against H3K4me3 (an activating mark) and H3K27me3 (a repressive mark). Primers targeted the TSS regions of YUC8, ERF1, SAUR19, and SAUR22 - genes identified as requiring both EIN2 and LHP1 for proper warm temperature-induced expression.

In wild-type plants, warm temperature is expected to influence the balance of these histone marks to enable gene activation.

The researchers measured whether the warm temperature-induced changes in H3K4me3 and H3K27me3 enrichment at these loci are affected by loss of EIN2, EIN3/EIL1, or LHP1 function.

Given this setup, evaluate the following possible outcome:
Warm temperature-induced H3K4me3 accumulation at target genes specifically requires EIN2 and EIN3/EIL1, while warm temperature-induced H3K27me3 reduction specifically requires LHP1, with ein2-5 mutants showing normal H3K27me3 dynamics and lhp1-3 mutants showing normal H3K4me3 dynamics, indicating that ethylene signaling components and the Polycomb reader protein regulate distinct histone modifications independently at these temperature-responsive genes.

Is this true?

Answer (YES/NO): NO